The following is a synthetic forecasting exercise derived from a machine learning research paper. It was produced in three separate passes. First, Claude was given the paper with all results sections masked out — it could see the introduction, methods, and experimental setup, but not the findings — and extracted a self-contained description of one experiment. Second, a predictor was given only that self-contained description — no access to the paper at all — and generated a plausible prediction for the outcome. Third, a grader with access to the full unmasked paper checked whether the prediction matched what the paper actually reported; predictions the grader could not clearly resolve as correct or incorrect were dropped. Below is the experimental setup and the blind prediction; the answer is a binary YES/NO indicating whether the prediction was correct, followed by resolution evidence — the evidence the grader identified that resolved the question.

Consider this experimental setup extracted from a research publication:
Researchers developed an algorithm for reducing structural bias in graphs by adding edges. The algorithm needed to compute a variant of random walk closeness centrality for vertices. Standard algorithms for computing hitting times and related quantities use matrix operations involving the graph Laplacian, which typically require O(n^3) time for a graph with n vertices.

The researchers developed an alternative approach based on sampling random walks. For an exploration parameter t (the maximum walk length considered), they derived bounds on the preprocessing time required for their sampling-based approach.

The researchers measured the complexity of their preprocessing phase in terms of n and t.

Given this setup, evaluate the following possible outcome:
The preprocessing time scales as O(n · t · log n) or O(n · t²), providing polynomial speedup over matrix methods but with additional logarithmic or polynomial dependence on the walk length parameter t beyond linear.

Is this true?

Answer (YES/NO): YES